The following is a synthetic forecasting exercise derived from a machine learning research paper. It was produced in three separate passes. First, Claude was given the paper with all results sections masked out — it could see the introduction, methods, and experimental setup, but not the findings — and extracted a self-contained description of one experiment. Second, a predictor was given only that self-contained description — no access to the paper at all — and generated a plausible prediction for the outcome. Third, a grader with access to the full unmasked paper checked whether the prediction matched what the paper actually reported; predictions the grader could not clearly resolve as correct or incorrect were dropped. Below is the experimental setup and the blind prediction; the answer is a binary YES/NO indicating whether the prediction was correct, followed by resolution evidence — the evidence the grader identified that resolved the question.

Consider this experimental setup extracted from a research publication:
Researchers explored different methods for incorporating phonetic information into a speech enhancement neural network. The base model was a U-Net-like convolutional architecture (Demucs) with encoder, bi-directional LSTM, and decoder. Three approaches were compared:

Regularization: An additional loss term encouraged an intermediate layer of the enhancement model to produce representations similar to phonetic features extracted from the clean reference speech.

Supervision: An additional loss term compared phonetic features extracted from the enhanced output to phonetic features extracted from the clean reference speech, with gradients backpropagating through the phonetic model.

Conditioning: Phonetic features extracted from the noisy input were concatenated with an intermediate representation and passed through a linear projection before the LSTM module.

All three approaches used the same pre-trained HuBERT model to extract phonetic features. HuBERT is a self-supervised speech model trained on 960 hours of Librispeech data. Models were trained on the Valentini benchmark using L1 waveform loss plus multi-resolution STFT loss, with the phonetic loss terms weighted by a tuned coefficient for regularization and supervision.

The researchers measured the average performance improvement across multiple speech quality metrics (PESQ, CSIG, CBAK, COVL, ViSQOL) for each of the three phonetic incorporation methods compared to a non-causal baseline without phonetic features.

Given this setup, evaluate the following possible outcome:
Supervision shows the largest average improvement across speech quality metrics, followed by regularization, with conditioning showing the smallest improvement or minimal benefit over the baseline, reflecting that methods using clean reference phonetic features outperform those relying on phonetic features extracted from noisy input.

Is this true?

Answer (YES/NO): NO